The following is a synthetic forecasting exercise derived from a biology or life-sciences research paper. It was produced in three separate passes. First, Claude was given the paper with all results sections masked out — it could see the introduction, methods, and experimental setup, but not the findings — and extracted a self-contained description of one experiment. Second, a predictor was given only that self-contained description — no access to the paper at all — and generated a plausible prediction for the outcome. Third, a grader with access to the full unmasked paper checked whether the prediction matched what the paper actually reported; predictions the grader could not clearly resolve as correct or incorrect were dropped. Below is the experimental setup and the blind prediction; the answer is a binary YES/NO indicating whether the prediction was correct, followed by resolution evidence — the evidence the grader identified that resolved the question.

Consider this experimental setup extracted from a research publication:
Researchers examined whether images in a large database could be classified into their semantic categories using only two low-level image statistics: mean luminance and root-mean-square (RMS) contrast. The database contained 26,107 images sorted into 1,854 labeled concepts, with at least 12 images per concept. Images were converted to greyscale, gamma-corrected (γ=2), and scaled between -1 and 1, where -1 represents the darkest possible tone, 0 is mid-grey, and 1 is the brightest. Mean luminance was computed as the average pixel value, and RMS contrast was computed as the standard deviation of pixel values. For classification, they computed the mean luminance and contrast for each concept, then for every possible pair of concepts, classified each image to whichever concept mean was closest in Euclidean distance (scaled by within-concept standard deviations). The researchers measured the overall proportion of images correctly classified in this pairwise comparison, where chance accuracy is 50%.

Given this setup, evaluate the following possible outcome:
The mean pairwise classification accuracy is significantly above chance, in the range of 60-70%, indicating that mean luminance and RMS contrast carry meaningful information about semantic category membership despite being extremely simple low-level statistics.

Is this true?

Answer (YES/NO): YES